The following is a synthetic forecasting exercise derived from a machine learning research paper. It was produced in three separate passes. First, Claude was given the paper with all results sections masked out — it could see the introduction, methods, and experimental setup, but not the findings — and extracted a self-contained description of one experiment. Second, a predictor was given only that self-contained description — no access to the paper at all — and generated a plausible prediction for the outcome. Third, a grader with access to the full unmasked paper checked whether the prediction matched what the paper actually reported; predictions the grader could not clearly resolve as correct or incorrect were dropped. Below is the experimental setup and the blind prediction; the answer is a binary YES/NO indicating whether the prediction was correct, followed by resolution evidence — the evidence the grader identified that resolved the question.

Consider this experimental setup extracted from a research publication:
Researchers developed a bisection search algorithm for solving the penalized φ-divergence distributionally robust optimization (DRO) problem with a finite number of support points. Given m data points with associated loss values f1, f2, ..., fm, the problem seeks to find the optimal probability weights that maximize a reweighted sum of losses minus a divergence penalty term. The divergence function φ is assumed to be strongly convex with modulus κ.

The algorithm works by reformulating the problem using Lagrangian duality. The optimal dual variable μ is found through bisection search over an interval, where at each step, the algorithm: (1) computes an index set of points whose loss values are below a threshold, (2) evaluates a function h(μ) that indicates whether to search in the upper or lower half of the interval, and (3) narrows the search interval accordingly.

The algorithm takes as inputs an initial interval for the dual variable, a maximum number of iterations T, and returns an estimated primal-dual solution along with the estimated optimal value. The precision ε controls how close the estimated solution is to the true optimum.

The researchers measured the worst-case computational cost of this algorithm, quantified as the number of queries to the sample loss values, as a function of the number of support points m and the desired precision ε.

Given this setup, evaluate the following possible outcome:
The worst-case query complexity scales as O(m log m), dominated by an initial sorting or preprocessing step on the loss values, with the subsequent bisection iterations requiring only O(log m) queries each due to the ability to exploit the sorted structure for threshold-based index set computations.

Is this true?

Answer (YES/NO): NO